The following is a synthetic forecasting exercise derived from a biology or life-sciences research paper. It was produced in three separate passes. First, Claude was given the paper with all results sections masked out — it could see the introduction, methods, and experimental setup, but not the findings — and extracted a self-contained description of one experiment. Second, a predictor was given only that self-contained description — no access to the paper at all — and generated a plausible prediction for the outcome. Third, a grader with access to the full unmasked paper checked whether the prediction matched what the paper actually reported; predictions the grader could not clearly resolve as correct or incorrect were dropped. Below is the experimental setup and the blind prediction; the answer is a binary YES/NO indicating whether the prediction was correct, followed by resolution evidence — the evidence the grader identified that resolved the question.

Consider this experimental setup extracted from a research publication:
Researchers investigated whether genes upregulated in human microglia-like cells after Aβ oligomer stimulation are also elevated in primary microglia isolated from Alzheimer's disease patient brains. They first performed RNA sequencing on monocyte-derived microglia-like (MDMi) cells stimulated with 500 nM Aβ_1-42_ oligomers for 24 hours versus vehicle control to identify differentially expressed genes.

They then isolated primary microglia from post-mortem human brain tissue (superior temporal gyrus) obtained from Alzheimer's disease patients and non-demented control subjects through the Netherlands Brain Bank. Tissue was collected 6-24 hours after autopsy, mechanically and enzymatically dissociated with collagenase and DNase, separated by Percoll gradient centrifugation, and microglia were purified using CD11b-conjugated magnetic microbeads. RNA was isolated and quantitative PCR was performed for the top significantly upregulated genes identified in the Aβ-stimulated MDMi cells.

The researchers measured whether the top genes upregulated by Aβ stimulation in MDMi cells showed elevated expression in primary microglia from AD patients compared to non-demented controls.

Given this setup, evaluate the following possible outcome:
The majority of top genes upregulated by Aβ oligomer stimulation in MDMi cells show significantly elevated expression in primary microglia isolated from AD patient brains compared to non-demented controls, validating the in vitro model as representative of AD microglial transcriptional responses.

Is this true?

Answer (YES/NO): NO